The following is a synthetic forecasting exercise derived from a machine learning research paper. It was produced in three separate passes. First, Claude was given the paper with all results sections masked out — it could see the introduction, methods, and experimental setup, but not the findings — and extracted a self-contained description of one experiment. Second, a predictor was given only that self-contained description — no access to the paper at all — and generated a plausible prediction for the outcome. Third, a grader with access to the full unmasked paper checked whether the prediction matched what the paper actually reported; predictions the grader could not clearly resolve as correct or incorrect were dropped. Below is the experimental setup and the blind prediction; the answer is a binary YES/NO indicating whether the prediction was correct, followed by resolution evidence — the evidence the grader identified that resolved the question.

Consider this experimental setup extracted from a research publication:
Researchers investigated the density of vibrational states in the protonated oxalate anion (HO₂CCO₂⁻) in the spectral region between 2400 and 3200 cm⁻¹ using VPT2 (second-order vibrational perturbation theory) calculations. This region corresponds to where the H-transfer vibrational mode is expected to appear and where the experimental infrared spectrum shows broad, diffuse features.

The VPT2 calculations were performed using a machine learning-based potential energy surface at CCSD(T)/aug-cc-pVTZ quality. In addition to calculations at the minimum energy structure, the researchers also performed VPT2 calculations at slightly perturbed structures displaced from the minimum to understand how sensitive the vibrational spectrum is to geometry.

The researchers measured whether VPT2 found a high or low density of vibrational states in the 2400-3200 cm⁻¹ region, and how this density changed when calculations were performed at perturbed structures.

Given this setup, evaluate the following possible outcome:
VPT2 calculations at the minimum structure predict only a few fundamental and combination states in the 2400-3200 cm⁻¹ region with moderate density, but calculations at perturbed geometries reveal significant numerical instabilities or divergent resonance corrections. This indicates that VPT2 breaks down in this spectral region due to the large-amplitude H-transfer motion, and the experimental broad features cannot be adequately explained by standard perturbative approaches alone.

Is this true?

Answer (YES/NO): NO